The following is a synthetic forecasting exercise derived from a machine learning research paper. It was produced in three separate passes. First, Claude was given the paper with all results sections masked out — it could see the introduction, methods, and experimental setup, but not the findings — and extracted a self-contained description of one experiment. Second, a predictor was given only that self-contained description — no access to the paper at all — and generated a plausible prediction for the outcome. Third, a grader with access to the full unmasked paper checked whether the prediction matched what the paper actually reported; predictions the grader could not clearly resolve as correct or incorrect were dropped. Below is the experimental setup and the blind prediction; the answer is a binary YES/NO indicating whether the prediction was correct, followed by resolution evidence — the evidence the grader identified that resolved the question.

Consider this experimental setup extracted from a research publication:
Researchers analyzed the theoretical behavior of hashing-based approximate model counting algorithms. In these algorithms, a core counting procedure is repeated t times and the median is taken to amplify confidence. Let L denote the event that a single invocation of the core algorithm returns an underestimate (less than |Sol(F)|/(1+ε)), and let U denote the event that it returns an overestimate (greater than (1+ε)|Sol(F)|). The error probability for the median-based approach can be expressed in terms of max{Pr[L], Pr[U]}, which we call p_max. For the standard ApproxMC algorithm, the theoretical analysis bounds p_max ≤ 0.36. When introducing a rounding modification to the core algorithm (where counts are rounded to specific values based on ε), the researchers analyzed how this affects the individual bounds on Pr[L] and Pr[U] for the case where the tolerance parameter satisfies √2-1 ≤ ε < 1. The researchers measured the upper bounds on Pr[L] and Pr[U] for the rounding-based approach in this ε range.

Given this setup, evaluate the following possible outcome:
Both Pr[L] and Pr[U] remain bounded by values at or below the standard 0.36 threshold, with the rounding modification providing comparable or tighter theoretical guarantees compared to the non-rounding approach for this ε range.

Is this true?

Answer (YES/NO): YES